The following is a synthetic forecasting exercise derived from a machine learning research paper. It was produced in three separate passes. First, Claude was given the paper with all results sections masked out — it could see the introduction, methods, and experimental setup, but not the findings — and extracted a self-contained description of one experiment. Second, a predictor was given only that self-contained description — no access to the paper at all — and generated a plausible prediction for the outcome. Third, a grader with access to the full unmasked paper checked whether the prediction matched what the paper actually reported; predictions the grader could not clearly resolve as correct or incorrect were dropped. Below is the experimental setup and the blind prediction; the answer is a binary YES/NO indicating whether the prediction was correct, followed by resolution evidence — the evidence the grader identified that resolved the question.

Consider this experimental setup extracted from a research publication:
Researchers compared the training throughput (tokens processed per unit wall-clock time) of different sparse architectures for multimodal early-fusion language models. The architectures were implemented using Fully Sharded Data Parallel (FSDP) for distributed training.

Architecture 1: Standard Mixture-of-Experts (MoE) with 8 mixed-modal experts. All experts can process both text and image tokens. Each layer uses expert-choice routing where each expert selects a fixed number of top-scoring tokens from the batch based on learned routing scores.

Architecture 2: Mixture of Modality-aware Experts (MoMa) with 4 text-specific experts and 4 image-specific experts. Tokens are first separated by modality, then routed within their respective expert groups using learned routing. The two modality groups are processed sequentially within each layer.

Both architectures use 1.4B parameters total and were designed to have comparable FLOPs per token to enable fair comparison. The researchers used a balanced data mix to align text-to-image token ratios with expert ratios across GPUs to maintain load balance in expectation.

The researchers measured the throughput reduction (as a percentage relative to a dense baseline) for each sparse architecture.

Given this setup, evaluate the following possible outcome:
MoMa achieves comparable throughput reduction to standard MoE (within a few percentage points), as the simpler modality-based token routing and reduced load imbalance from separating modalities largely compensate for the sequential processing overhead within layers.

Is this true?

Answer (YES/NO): NO